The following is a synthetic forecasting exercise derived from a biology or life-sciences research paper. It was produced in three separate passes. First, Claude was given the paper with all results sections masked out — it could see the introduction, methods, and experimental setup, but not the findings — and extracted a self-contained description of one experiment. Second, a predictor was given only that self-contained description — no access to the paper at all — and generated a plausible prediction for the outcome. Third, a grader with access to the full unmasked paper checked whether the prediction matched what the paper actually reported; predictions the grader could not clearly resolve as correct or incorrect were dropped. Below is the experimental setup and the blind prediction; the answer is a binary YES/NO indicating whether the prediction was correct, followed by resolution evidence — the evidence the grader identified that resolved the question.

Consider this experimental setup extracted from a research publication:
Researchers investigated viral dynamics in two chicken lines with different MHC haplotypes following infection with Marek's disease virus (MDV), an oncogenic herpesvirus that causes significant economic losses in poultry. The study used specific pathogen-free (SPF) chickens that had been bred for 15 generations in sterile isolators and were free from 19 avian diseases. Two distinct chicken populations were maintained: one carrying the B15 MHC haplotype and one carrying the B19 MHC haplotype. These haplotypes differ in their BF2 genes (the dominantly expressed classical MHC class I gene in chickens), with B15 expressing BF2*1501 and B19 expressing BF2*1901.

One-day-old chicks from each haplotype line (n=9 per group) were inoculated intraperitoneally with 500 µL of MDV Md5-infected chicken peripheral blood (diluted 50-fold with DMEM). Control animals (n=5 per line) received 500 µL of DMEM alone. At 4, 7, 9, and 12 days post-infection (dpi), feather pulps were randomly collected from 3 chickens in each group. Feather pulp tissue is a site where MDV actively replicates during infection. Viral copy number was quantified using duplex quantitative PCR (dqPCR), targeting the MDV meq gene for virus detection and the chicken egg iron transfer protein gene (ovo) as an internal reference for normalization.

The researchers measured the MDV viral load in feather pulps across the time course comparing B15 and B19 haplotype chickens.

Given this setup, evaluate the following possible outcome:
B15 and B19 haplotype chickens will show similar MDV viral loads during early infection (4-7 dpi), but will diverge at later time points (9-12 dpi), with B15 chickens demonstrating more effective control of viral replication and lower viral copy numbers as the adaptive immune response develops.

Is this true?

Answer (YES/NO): NO